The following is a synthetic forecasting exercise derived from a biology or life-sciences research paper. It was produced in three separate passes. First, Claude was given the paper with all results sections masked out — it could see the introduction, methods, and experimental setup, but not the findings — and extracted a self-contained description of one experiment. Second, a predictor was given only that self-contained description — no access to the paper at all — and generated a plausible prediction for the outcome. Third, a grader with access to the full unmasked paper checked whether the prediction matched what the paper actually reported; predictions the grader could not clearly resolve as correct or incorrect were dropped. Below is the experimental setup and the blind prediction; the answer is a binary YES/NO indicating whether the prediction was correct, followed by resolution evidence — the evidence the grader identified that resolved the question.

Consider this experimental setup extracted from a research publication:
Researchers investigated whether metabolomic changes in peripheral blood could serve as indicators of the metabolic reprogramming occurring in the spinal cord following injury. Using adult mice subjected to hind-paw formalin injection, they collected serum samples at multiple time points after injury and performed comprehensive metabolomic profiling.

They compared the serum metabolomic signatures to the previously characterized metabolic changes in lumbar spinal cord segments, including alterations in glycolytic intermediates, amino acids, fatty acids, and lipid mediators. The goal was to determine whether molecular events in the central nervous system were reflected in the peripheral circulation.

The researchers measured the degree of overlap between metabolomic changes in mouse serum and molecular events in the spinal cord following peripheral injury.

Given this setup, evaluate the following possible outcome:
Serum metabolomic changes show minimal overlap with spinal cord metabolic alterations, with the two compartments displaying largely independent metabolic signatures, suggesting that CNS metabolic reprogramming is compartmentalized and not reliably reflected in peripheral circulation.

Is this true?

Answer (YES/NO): NO